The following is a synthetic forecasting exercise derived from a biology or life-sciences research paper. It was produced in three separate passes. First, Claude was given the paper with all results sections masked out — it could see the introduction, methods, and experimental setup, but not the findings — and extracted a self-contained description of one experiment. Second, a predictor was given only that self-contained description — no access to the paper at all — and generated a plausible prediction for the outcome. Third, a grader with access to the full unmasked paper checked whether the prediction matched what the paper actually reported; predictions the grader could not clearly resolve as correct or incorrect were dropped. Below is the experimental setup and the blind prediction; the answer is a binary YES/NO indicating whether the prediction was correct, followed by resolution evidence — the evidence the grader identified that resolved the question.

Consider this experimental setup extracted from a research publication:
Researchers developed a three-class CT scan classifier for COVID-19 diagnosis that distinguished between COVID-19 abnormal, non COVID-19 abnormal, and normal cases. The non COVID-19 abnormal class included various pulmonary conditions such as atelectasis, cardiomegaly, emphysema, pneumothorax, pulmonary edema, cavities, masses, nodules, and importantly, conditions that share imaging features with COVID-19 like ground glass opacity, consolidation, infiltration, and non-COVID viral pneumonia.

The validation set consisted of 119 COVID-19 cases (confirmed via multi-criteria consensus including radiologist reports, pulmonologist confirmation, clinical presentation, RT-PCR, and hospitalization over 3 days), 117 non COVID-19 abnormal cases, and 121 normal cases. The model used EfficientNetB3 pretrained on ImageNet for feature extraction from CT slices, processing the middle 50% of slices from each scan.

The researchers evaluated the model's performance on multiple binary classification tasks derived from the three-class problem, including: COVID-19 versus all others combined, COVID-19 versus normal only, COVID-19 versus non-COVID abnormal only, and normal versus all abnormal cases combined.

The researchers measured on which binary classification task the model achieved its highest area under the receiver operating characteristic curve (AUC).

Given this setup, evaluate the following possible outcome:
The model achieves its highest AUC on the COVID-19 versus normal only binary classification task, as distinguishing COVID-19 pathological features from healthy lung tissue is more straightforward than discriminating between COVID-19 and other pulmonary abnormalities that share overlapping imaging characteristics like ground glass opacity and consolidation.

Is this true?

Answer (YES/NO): YES